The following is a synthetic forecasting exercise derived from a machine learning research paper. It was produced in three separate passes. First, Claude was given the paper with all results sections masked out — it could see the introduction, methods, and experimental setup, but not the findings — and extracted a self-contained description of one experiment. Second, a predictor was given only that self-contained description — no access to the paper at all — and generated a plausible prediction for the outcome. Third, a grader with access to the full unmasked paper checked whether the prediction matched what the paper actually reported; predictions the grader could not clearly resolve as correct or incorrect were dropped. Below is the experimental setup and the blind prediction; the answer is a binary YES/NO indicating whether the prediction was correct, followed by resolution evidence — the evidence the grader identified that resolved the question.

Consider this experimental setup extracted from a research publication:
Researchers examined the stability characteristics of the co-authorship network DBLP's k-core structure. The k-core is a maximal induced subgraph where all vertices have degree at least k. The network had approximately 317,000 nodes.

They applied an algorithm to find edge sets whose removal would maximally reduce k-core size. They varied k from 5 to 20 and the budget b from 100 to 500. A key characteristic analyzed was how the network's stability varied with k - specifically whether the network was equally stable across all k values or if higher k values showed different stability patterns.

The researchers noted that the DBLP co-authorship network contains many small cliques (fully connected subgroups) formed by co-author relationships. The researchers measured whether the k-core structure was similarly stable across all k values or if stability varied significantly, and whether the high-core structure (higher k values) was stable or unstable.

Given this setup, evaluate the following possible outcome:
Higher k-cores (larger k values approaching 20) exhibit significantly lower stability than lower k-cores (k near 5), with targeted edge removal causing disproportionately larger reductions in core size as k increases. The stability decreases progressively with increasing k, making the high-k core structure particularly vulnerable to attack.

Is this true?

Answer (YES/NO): YES